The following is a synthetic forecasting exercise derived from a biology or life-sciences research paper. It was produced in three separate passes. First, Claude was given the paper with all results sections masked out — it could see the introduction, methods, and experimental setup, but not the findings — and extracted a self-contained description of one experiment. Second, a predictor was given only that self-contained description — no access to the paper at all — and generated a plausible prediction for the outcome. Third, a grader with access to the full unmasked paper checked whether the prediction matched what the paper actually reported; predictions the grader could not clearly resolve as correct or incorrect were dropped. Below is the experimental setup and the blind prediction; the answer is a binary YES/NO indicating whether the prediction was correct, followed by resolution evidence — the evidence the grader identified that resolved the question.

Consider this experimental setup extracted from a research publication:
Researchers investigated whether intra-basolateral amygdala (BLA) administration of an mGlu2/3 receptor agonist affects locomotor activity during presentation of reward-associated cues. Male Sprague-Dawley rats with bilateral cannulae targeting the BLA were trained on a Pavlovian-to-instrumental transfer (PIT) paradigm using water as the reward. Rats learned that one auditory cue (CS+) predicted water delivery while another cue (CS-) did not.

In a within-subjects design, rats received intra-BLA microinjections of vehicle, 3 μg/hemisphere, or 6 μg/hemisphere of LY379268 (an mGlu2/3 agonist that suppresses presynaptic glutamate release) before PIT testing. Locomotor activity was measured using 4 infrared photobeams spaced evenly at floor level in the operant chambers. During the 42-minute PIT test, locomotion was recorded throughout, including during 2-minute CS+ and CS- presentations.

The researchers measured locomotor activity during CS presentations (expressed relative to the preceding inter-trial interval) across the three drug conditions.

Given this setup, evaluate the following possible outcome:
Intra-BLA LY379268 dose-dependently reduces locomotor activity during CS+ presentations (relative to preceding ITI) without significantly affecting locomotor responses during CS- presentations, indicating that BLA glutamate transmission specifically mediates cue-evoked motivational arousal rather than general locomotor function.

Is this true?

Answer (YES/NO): NO